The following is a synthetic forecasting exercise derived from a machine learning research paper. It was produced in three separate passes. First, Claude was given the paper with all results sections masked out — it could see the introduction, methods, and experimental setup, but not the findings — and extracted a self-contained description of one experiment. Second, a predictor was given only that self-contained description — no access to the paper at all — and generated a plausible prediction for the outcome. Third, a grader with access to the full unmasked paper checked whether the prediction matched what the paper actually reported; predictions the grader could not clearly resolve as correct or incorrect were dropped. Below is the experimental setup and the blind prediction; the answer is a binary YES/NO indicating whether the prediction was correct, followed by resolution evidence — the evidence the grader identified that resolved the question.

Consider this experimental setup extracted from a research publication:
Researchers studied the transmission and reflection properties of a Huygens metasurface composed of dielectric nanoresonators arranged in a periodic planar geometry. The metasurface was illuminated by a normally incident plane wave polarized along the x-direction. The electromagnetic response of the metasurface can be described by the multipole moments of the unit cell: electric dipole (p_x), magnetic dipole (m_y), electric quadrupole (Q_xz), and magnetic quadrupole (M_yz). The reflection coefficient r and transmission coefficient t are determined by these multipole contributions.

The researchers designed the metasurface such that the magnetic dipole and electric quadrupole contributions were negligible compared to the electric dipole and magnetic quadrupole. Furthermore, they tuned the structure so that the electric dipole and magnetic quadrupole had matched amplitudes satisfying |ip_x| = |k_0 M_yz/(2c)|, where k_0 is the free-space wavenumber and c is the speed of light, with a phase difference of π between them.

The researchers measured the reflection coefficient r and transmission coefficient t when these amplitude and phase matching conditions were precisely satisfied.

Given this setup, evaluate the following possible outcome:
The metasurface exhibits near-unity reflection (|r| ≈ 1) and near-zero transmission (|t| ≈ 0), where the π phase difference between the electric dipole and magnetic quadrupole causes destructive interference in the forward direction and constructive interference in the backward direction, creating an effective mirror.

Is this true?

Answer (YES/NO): NO